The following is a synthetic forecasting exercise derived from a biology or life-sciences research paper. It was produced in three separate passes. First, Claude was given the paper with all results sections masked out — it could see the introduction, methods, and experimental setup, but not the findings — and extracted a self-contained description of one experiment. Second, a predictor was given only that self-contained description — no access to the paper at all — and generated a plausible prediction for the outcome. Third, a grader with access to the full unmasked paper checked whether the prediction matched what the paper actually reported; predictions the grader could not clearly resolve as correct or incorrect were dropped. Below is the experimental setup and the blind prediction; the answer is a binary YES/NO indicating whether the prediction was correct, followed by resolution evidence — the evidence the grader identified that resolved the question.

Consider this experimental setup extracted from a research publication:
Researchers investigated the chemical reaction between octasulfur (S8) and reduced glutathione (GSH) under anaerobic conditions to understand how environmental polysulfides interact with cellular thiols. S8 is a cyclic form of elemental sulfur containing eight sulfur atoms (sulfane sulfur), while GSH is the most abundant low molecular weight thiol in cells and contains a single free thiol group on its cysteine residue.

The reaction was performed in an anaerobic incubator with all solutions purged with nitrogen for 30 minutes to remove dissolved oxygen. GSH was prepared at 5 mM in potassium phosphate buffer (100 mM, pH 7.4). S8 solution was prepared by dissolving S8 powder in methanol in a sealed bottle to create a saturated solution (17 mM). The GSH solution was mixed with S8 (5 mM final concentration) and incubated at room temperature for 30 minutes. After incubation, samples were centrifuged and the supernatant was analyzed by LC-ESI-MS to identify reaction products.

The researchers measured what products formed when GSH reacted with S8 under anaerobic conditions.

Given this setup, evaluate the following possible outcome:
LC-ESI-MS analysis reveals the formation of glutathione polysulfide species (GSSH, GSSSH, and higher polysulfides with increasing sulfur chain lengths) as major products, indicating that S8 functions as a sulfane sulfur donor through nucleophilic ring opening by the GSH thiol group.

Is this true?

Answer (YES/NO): NO